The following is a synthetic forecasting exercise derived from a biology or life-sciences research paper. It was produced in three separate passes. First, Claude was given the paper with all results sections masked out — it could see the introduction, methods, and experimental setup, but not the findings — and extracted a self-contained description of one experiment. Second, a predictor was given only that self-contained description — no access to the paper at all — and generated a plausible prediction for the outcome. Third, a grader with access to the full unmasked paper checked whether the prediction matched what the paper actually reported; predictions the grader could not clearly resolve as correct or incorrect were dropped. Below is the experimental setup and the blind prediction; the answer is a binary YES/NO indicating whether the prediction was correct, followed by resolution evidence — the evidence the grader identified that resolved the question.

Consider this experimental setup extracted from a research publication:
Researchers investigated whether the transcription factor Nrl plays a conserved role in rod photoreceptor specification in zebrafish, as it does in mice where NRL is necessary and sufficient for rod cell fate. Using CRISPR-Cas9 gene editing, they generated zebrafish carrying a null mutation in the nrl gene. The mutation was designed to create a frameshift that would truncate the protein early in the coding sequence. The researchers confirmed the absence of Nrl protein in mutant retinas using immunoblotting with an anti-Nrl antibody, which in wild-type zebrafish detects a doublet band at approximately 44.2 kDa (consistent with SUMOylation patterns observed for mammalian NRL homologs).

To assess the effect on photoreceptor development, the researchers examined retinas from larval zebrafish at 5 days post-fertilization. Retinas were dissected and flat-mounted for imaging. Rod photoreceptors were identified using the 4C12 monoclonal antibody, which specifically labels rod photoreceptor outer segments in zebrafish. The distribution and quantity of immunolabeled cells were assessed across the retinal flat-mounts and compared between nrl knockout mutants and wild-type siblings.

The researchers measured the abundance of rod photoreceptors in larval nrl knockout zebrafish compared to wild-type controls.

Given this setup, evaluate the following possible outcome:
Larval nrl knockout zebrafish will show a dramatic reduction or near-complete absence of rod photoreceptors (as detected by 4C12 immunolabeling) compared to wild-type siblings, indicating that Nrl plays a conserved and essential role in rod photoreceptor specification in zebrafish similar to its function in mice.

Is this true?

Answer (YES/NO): YES